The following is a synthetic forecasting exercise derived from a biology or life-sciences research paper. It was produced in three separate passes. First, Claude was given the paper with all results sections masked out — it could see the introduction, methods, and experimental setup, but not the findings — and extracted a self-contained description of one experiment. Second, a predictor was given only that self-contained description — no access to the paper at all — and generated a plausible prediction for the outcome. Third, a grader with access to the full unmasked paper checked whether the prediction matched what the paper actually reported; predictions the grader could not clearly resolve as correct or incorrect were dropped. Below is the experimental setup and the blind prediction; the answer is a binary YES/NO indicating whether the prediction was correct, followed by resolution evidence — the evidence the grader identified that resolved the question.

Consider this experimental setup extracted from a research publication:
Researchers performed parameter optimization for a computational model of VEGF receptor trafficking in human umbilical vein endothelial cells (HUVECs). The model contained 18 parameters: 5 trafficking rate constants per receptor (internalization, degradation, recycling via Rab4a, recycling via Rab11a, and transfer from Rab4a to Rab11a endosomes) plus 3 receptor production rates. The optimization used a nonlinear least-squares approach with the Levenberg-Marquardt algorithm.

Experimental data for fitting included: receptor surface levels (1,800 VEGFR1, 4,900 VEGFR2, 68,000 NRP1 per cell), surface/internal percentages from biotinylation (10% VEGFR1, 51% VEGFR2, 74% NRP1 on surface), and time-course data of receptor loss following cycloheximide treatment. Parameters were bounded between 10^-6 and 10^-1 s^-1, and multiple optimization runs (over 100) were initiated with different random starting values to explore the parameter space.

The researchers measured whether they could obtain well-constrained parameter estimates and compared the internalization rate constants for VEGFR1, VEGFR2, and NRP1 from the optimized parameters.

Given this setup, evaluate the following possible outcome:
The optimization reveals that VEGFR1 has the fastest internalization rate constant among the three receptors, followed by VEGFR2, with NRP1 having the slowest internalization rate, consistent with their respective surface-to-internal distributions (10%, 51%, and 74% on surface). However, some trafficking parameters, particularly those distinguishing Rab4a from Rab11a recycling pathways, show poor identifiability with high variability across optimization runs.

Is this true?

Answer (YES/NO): NO